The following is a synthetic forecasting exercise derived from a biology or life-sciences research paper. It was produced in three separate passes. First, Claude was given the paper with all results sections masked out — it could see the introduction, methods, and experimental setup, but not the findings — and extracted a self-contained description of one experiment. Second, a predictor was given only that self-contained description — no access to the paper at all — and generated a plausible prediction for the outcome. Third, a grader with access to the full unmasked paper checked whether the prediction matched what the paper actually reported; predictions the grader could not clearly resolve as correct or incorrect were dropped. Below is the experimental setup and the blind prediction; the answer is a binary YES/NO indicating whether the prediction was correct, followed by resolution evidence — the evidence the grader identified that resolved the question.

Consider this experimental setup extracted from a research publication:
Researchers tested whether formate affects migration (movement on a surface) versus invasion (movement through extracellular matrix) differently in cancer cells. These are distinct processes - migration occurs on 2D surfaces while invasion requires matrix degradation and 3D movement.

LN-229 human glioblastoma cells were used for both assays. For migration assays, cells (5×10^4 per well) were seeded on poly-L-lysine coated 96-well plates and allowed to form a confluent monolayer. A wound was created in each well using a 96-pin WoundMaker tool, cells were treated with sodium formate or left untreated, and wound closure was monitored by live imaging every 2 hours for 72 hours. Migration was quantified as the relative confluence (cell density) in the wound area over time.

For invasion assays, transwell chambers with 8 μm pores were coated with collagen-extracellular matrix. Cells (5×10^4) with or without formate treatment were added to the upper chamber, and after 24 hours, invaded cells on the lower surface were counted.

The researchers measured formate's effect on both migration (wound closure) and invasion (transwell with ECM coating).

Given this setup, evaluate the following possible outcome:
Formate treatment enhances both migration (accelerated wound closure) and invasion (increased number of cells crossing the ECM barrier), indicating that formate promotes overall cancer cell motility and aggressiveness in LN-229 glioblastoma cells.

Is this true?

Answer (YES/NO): NO